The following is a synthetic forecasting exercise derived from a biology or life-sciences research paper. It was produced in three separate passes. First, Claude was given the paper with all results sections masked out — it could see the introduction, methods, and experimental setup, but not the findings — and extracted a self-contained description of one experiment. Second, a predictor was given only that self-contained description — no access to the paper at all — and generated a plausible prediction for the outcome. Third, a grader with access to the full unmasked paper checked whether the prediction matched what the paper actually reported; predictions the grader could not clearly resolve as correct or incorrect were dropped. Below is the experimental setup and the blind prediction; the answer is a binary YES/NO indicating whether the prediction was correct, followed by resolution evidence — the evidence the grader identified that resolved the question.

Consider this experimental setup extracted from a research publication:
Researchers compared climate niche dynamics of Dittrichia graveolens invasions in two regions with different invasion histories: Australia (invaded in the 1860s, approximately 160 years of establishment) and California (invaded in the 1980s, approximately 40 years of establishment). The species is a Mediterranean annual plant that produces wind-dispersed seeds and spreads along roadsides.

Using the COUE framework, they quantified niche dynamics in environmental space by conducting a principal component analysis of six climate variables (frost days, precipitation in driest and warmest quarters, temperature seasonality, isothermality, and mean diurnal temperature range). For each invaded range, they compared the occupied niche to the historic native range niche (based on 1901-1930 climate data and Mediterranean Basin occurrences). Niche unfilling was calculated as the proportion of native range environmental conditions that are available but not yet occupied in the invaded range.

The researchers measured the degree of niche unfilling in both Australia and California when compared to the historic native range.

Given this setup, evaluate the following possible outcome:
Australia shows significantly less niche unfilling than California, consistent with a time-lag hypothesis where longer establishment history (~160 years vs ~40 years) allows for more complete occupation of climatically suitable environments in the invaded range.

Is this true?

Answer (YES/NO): YES